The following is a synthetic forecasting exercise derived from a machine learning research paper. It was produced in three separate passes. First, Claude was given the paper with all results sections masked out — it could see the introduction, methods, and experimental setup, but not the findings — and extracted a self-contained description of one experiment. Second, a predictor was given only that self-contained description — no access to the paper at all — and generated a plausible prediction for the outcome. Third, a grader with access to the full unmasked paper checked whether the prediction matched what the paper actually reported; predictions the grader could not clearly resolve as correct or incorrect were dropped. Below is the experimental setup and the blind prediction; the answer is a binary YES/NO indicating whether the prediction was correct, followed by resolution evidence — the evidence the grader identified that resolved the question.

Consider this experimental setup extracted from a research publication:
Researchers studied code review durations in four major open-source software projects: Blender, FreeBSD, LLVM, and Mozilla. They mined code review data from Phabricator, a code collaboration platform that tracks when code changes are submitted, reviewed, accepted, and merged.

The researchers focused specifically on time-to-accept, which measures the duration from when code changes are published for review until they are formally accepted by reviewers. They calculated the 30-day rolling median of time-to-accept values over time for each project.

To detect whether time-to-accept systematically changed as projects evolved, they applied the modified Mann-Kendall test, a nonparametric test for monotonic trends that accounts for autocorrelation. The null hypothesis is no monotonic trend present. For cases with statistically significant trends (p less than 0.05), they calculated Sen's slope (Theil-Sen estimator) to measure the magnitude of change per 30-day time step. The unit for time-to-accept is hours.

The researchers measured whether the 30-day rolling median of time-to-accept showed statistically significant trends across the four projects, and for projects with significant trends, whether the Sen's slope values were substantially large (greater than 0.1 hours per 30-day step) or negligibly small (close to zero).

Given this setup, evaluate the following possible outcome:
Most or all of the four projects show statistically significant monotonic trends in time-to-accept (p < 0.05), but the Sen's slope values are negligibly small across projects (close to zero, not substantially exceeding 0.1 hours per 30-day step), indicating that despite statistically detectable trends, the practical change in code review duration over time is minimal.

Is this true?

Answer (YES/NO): YES